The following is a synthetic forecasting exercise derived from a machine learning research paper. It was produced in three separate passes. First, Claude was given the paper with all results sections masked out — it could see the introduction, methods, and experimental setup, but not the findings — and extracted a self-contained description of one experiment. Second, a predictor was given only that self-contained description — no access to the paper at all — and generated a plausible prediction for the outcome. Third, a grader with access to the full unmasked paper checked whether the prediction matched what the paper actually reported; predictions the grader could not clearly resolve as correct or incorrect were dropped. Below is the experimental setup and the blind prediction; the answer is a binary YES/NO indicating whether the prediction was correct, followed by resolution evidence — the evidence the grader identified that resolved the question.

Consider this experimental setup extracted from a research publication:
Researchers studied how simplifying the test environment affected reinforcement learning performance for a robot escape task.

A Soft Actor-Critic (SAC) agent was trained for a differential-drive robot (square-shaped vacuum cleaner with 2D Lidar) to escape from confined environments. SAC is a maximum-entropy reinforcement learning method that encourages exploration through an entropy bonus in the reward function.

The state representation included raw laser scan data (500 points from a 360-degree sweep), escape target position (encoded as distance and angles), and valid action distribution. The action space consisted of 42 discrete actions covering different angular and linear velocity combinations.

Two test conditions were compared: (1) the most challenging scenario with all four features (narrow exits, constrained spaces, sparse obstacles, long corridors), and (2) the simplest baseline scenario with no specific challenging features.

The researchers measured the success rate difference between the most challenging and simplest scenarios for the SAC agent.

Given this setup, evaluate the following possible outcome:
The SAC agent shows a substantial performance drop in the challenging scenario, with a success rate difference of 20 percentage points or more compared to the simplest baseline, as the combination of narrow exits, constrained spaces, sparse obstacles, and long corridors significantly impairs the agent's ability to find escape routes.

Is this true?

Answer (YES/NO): YES